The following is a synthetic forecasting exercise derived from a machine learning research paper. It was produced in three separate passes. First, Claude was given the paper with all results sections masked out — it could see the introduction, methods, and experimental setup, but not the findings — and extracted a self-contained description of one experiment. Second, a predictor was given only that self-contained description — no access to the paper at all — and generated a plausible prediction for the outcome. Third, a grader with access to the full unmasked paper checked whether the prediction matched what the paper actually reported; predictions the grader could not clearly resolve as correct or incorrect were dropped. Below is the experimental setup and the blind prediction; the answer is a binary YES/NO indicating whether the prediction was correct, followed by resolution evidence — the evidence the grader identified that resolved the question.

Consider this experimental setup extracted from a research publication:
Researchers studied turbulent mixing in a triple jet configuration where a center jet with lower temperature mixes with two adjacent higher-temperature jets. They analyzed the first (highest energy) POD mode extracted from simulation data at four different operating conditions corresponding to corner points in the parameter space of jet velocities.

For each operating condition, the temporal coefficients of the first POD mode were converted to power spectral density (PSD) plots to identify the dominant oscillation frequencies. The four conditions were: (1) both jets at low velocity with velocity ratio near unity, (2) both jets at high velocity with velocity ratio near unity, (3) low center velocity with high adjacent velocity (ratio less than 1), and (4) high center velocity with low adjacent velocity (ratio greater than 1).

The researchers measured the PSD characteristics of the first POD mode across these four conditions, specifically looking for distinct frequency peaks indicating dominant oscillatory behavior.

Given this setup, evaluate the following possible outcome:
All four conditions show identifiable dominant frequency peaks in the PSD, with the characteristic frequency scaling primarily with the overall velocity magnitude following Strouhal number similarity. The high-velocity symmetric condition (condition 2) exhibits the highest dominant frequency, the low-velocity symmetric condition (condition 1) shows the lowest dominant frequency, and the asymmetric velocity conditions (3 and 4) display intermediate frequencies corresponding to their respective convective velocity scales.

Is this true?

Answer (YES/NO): NO